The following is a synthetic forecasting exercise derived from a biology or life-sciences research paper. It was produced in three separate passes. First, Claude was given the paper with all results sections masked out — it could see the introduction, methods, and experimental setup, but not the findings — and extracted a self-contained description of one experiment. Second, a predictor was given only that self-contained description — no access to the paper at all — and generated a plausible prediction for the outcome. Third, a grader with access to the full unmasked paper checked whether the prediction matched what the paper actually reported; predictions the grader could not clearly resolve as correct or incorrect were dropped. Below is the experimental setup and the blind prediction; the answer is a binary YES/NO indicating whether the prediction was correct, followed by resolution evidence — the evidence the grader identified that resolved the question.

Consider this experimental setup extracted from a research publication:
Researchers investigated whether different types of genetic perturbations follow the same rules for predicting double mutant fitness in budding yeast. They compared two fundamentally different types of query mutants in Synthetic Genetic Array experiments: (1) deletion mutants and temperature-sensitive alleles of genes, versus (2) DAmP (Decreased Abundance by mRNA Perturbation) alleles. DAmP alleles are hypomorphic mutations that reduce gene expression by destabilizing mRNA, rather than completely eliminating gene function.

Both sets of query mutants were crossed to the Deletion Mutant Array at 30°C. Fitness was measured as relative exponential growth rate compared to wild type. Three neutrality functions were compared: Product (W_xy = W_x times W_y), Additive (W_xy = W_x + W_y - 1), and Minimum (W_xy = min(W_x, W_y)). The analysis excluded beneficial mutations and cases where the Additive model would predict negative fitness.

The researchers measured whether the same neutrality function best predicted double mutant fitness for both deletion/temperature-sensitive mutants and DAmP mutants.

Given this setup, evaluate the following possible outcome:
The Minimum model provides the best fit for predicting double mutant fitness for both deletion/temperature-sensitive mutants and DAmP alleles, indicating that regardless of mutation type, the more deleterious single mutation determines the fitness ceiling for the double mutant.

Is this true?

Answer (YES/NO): NO